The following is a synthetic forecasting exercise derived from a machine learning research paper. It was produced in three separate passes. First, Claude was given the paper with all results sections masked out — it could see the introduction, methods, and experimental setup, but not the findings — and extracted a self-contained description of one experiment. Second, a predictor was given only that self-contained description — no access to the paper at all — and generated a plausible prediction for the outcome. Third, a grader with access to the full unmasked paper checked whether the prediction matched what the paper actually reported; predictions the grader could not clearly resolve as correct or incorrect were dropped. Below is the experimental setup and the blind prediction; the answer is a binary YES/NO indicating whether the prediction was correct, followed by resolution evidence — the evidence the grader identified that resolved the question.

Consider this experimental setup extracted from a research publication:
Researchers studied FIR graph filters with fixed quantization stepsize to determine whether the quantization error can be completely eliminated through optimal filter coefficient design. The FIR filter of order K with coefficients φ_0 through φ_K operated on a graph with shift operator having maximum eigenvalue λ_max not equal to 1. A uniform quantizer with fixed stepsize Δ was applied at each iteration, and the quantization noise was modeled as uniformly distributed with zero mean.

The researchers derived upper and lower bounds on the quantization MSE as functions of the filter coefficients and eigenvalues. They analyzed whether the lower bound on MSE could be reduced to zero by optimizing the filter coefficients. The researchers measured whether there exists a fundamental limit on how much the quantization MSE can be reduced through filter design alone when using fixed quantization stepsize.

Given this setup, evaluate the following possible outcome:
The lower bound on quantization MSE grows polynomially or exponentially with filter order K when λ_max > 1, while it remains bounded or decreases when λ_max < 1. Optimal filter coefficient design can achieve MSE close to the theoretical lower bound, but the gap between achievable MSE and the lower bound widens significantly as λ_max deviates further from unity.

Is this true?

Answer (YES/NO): NO